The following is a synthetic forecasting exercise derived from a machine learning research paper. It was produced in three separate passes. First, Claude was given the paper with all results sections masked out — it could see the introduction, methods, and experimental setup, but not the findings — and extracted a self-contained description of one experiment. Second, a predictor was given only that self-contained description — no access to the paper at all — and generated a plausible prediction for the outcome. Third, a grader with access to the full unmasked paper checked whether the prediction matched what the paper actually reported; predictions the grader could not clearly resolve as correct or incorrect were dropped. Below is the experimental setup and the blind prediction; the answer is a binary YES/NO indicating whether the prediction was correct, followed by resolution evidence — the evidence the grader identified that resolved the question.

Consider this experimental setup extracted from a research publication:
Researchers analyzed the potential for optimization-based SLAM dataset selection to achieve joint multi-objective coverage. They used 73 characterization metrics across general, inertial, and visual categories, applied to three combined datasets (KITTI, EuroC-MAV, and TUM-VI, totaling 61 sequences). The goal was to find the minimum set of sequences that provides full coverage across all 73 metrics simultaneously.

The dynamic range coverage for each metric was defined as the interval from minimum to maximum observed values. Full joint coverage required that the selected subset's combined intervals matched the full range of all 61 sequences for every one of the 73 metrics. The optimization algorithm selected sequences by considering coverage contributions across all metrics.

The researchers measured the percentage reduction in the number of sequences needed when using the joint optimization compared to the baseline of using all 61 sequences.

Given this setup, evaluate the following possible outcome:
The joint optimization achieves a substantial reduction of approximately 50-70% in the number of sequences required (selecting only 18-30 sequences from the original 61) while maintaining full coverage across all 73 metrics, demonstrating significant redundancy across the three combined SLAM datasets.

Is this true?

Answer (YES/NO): NO